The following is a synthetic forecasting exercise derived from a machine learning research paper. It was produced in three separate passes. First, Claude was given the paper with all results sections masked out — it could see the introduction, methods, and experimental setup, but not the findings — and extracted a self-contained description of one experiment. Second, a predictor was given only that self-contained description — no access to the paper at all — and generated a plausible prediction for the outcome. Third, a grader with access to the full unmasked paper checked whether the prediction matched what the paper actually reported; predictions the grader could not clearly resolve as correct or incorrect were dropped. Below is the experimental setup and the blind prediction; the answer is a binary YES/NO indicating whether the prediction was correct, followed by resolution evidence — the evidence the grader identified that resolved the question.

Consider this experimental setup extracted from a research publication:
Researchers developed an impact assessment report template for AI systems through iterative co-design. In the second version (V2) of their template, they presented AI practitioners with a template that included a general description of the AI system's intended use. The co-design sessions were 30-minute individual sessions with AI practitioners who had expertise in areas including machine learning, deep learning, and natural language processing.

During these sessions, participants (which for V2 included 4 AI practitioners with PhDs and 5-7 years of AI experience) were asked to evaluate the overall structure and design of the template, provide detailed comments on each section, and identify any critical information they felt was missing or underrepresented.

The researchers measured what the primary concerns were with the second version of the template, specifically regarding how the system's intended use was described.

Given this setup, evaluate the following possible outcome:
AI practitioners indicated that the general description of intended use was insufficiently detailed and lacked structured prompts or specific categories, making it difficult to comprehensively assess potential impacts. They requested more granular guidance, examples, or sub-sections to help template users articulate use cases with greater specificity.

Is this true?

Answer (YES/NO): YES